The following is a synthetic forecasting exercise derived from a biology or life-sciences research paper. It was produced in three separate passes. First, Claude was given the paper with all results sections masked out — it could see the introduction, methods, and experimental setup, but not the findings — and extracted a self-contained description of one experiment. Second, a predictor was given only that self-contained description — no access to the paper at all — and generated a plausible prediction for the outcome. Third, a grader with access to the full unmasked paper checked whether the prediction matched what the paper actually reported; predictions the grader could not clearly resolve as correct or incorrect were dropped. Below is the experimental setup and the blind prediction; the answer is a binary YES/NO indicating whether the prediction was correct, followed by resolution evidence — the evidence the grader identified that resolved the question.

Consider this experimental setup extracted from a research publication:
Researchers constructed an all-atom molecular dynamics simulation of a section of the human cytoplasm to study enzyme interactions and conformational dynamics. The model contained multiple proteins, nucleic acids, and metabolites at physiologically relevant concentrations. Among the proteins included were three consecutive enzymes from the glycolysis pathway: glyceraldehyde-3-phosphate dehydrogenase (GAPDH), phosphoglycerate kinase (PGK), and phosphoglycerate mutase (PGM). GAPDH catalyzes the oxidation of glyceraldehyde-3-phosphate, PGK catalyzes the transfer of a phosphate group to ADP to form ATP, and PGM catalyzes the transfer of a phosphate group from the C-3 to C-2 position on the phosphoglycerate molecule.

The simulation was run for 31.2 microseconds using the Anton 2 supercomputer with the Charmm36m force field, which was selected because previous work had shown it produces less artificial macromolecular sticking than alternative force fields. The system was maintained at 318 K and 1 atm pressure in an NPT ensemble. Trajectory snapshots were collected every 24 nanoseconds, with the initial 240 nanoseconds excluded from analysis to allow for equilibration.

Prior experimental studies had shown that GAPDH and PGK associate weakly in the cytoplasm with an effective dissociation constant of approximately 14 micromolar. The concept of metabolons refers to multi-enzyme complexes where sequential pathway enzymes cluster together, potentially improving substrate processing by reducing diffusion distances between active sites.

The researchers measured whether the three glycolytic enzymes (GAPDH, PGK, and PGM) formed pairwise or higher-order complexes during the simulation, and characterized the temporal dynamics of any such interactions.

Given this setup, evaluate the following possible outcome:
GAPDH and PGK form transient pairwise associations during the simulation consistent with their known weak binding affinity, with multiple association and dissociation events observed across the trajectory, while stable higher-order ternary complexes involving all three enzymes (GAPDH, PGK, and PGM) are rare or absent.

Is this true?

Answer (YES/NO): NO